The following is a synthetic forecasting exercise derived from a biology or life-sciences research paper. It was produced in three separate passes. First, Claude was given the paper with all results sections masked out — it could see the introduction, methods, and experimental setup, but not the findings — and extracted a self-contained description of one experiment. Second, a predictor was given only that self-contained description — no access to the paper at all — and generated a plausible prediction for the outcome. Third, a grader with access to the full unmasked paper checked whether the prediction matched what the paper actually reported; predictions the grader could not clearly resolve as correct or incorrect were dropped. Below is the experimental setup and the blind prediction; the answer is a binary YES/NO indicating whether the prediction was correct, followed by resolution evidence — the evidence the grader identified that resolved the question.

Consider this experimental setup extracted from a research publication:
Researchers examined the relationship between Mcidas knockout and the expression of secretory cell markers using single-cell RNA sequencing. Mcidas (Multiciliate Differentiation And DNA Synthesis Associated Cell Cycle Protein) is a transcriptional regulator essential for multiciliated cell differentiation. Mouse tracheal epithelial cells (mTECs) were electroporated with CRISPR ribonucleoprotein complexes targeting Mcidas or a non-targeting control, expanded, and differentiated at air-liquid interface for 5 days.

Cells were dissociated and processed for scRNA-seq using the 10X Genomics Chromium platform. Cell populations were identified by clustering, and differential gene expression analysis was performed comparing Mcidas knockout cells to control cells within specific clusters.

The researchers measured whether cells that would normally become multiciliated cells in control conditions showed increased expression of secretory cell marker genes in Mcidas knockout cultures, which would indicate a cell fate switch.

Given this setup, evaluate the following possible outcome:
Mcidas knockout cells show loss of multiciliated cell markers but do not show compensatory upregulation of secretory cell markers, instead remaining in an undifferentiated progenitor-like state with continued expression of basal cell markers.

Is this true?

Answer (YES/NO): NO